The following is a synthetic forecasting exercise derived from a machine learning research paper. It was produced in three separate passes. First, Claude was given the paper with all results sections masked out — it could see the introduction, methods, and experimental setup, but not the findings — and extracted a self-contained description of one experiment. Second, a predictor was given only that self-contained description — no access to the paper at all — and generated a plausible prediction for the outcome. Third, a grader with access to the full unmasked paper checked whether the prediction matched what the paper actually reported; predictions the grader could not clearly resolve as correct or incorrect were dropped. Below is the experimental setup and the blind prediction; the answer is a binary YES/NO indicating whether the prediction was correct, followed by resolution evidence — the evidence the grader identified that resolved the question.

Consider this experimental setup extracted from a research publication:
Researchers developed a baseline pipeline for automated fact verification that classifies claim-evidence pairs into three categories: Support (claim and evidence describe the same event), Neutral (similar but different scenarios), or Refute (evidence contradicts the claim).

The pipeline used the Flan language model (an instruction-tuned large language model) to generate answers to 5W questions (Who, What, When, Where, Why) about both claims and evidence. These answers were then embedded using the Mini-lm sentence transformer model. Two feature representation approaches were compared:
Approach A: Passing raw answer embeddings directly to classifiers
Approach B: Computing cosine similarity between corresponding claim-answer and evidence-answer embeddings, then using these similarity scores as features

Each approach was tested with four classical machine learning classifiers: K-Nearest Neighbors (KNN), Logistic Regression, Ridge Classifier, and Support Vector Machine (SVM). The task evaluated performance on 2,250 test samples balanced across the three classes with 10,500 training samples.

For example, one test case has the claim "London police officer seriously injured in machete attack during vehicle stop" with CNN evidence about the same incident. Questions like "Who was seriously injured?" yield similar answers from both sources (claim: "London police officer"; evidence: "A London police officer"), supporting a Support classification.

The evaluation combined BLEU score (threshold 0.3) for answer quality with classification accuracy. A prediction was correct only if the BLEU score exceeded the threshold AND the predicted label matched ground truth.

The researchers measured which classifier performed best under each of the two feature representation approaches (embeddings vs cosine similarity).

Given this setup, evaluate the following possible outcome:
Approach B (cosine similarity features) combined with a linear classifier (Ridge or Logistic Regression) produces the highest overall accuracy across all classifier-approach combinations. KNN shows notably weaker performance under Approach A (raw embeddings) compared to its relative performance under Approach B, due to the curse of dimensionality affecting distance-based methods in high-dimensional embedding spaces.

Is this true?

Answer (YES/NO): NO